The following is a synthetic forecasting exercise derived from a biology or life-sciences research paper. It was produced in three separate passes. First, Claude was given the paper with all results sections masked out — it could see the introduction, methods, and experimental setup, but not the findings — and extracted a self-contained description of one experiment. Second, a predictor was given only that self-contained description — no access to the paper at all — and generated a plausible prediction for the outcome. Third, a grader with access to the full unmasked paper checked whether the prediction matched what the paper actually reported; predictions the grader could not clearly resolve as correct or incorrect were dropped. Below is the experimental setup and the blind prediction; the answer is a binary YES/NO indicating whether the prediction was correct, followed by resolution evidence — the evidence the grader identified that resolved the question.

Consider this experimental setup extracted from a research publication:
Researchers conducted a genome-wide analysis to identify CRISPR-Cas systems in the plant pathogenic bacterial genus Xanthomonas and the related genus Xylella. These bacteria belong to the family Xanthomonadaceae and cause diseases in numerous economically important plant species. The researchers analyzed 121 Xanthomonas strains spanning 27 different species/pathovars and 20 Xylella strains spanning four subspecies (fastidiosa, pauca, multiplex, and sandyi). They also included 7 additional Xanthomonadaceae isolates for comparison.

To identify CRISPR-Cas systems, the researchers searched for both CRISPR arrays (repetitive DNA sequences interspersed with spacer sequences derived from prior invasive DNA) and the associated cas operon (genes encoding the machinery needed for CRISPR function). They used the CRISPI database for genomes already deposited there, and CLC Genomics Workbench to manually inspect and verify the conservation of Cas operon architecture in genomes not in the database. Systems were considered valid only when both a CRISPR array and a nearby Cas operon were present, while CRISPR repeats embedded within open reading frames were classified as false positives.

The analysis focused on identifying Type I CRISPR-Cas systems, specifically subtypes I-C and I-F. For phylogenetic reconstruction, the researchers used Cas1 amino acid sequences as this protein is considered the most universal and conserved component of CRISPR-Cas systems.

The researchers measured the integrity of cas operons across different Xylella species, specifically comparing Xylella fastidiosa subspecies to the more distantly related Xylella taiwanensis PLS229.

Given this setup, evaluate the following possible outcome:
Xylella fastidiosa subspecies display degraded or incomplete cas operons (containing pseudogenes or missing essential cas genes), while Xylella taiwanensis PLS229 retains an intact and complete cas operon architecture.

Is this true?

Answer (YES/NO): NO